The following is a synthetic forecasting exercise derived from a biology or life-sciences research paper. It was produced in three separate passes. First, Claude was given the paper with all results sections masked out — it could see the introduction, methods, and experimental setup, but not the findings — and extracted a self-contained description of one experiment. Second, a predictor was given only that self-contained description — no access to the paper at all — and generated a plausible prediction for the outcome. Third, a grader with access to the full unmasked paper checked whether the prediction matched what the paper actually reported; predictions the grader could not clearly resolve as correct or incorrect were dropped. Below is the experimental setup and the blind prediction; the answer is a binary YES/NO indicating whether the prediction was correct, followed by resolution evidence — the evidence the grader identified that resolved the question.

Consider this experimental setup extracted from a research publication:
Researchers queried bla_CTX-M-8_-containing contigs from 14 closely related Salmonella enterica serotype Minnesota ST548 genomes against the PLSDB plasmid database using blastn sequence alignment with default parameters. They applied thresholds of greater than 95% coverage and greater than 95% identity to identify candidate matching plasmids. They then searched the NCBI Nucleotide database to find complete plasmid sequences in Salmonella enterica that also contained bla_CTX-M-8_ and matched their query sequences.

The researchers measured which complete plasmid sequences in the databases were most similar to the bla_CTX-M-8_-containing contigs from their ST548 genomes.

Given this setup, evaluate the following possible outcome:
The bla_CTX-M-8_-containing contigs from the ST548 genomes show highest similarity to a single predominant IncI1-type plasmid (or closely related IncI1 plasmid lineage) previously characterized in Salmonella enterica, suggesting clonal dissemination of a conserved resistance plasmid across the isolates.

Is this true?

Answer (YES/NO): NO